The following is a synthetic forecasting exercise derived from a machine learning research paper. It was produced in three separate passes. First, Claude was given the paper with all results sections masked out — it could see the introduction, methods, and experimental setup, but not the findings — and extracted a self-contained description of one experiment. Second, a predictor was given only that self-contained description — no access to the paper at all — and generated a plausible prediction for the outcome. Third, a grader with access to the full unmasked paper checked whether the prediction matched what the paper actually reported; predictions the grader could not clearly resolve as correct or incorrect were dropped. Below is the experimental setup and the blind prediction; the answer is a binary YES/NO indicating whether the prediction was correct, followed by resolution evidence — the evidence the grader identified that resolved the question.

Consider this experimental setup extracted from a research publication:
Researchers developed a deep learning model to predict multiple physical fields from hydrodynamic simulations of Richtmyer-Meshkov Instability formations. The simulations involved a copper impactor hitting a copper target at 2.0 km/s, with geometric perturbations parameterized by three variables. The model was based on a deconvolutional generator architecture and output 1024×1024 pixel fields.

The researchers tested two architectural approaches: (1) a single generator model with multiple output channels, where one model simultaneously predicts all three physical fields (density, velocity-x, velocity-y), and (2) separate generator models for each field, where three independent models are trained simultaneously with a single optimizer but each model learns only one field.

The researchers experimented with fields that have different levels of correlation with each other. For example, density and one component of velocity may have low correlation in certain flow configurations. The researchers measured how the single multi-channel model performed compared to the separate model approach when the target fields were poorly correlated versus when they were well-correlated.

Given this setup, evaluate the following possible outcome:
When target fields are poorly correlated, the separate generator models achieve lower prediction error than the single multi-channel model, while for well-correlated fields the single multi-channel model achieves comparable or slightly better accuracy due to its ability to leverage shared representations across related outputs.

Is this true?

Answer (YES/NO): NO